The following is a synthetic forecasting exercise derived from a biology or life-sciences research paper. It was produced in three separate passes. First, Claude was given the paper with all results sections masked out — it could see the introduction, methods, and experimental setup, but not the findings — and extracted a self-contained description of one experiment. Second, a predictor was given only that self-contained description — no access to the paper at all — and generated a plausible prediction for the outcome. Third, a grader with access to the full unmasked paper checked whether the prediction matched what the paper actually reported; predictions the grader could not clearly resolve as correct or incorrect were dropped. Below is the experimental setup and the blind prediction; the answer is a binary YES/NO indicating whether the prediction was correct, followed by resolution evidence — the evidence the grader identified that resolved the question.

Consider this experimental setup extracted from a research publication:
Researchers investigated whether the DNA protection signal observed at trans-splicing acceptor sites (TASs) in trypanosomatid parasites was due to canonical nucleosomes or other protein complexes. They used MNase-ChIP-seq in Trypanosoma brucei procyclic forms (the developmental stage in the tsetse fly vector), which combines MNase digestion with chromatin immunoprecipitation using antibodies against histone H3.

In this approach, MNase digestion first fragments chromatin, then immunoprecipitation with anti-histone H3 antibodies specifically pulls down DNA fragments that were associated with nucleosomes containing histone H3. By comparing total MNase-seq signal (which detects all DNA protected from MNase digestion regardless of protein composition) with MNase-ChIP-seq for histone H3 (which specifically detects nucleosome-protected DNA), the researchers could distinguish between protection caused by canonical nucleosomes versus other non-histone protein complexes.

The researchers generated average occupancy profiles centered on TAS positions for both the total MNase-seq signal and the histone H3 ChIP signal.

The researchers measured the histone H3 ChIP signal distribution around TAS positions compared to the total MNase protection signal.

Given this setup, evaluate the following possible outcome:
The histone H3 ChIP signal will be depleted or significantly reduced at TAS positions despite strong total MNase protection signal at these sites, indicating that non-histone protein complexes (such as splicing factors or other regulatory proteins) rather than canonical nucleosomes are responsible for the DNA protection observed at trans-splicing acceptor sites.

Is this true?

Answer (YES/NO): NO